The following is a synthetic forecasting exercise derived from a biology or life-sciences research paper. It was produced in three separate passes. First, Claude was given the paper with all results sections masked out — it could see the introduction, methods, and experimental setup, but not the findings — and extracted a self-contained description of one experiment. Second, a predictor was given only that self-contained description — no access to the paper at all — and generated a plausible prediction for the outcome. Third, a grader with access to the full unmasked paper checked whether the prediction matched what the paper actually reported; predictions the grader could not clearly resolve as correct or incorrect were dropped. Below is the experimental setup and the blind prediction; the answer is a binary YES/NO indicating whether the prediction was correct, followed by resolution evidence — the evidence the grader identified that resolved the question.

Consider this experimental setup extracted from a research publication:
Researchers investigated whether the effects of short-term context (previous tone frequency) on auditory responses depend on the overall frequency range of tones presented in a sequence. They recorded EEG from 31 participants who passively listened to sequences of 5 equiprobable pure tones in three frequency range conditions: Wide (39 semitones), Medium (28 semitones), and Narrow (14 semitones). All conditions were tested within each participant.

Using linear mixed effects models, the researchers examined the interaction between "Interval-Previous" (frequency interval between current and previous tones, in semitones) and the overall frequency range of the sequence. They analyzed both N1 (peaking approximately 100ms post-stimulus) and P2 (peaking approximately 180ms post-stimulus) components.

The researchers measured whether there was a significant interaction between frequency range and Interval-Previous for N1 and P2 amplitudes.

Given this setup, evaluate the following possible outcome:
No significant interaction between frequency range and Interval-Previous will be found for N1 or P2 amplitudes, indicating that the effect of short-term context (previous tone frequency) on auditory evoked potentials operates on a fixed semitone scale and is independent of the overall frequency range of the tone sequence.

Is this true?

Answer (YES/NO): NO